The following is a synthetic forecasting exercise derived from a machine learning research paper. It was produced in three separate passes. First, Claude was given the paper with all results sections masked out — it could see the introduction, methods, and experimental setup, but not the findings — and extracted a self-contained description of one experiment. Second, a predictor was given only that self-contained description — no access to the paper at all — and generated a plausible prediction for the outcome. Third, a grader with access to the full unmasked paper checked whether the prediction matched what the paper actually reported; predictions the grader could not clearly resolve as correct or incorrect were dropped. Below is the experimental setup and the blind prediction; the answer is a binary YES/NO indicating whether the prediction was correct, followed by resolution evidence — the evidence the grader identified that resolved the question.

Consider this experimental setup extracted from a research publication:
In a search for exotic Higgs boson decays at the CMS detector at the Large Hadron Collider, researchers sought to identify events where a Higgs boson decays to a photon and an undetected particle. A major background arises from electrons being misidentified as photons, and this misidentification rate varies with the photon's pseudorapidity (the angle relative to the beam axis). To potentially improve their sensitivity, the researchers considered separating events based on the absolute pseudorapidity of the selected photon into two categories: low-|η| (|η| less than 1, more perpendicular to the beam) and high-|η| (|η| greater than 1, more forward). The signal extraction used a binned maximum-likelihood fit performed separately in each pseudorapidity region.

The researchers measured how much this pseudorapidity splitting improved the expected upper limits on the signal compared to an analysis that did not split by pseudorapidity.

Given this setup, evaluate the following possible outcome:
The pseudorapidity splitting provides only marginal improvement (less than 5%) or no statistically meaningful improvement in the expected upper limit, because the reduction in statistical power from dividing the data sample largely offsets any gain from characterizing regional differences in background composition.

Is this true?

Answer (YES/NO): YES